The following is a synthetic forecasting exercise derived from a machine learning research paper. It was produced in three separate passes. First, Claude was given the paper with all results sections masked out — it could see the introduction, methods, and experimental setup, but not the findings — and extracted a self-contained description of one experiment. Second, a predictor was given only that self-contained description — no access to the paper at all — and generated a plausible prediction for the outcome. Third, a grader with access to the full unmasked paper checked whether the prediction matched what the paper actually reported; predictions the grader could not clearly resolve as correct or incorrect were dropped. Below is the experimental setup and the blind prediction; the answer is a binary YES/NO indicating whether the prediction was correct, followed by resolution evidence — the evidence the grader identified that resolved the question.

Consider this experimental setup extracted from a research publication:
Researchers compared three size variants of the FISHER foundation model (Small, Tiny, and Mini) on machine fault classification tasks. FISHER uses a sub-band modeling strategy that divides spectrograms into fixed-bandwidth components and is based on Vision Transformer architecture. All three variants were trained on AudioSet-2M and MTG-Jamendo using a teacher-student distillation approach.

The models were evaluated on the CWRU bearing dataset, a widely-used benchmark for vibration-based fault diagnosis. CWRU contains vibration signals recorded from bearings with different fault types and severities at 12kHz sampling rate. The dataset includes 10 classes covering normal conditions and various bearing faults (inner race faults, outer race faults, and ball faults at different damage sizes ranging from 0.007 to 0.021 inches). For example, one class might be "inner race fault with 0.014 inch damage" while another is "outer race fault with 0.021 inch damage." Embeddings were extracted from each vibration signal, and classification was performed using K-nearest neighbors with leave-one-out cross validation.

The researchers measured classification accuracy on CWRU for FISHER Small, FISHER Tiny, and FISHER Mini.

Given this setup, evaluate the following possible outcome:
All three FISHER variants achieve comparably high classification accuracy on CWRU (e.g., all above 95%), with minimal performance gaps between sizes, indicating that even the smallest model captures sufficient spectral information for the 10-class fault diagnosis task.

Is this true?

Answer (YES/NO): NO